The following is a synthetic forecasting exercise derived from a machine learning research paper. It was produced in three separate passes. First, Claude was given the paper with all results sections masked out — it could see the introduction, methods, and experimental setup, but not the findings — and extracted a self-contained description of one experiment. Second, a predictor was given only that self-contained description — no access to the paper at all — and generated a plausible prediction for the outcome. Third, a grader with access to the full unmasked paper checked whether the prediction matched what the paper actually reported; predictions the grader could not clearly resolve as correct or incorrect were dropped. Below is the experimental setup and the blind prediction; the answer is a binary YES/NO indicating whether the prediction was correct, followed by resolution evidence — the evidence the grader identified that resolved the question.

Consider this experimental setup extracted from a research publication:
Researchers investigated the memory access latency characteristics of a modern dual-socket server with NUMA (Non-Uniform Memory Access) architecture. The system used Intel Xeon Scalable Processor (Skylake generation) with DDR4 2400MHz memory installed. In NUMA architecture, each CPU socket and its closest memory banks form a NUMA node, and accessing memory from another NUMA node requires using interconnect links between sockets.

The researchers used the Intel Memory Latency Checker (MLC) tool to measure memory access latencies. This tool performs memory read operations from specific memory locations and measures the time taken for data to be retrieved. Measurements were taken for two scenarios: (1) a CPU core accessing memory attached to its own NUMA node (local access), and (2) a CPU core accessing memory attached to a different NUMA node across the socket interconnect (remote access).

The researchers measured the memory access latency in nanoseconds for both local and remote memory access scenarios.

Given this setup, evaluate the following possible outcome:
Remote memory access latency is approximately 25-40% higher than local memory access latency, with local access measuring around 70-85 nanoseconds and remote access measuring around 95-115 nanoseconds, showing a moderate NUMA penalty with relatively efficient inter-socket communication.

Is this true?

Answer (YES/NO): NO